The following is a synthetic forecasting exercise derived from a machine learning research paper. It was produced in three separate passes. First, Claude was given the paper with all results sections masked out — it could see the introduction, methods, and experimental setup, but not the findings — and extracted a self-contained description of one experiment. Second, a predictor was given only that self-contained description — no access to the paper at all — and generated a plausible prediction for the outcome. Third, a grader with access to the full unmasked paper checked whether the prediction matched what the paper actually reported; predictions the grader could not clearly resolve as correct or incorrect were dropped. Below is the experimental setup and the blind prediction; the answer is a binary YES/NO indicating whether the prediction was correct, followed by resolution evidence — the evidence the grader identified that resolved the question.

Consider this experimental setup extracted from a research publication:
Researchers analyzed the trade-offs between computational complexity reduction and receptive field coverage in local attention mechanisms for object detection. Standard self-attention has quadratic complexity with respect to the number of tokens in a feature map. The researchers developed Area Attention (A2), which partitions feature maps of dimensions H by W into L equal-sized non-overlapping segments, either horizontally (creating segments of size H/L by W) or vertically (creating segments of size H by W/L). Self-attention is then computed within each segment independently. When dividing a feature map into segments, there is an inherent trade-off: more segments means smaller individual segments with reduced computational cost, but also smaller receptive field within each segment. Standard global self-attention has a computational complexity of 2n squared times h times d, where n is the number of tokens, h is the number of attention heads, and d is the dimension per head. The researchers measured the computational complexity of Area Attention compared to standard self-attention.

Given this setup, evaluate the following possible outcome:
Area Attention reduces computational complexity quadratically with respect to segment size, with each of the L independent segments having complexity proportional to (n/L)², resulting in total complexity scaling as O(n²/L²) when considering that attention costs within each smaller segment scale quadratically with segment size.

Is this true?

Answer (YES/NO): NO